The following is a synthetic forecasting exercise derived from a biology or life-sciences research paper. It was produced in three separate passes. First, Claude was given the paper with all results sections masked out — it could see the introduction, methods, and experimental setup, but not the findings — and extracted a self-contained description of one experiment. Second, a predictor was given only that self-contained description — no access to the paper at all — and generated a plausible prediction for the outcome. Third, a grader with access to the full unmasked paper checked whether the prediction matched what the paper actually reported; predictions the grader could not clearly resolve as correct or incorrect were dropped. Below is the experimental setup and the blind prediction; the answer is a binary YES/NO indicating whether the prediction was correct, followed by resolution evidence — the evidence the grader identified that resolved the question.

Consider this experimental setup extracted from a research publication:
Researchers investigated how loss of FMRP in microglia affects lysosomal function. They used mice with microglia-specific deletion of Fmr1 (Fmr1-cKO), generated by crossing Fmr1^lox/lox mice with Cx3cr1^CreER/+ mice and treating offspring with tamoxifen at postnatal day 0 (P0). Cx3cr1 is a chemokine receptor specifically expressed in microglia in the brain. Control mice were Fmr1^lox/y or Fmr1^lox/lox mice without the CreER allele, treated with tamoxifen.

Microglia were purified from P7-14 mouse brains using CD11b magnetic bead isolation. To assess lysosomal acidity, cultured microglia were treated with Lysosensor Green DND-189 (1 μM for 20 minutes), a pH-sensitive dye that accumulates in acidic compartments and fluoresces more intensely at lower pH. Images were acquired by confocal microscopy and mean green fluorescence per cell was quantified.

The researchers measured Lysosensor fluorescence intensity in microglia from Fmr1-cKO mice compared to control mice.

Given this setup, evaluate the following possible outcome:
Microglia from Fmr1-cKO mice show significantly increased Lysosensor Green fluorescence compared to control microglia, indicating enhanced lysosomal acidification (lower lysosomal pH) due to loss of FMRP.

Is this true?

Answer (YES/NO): NO